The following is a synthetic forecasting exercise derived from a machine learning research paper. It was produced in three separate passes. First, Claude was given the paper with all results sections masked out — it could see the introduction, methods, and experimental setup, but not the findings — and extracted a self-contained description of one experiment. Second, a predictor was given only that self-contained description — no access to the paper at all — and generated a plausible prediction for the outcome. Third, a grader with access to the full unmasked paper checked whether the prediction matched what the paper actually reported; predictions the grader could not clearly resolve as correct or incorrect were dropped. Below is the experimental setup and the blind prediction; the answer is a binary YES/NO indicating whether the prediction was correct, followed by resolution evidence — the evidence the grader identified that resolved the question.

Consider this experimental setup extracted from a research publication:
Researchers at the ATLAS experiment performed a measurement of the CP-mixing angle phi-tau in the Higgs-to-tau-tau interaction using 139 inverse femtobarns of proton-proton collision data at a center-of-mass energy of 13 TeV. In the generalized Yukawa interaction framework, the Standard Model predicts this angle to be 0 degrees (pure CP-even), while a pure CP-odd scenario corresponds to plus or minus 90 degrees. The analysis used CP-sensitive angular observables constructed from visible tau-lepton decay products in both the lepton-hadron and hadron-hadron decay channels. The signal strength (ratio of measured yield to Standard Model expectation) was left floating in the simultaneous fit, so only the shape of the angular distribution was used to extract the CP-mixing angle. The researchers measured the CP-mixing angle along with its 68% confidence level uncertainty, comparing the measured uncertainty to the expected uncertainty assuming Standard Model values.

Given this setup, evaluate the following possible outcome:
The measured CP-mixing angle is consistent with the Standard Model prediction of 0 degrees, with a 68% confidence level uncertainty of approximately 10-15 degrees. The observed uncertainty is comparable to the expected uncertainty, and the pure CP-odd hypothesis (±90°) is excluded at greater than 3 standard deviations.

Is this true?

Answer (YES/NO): NO